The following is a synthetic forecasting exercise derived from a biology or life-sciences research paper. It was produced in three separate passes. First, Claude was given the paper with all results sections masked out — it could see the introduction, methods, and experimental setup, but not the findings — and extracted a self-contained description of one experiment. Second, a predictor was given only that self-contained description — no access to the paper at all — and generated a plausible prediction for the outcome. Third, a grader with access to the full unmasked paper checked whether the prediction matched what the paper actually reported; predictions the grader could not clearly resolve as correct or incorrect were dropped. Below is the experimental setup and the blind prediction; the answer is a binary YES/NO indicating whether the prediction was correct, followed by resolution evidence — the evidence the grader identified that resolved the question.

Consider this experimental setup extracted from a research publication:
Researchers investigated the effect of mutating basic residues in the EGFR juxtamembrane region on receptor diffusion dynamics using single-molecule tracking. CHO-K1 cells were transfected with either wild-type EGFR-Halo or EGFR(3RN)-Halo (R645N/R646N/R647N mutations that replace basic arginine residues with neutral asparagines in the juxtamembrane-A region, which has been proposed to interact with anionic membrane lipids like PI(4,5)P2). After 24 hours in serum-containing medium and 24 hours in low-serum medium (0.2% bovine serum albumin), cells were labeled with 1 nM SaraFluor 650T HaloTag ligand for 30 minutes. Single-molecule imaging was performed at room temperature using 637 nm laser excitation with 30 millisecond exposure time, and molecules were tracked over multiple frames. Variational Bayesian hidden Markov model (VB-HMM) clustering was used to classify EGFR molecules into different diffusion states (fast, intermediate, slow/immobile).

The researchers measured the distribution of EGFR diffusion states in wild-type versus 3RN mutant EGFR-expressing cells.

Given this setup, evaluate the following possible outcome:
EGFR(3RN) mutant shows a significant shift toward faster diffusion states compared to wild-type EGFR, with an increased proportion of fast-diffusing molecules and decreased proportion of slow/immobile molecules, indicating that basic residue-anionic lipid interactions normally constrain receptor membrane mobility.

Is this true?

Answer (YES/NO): NO